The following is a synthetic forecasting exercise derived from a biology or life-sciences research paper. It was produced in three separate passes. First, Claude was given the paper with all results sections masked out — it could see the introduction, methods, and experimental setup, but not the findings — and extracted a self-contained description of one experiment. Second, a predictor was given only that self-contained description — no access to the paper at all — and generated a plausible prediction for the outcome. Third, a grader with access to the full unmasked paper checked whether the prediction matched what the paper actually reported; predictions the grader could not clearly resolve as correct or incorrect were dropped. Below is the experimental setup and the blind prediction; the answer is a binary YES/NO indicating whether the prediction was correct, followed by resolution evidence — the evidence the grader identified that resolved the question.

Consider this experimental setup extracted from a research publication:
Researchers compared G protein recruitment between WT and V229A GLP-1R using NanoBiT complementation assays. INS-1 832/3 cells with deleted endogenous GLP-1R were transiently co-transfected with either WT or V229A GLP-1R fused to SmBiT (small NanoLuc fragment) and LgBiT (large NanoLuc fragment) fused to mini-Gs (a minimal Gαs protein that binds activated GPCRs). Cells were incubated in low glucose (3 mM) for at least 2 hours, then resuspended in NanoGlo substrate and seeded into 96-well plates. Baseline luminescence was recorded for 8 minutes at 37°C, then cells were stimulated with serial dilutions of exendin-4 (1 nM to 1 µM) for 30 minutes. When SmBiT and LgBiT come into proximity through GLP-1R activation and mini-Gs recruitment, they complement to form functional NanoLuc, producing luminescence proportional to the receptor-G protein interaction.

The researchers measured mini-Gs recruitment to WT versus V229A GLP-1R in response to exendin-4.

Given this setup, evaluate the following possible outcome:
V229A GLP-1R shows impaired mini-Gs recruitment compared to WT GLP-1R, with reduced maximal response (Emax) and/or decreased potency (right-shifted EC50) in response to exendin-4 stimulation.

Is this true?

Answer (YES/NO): NO